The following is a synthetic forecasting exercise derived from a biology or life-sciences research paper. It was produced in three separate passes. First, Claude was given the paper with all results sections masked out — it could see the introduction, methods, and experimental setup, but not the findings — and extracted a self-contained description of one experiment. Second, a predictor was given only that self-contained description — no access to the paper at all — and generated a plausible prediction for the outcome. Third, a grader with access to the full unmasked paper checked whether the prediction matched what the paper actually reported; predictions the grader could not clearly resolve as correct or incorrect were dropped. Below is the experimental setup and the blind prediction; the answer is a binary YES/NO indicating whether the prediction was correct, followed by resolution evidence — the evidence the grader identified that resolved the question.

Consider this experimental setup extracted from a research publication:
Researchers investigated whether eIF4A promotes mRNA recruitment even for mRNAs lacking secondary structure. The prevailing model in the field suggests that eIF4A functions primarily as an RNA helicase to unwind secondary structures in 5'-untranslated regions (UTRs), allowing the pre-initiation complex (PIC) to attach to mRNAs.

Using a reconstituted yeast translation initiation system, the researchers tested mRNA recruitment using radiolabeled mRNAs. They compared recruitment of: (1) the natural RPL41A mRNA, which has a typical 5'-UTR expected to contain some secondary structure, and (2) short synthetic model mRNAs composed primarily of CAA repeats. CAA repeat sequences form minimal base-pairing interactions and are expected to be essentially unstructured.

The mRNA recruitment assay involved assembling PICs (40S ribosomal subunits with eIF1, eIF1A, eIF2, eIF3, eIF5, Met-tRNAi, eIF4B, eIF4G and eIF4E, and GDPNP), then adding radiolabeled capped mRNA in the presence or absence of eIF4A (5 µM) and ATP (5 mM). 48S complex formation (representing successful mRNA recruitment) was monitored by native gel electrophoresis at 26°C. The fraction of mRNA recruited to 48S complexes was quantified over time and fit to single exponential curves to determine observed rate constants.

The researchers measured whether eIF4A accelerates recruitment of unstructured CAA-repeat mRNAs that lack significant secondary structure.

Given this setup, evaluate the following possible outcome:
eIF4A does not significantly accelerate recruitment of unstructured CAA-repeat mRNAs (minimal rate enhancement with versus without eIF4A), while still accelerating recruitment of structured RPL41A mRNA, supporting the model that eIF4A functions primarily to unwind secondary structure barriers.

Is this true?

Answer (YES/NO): NO